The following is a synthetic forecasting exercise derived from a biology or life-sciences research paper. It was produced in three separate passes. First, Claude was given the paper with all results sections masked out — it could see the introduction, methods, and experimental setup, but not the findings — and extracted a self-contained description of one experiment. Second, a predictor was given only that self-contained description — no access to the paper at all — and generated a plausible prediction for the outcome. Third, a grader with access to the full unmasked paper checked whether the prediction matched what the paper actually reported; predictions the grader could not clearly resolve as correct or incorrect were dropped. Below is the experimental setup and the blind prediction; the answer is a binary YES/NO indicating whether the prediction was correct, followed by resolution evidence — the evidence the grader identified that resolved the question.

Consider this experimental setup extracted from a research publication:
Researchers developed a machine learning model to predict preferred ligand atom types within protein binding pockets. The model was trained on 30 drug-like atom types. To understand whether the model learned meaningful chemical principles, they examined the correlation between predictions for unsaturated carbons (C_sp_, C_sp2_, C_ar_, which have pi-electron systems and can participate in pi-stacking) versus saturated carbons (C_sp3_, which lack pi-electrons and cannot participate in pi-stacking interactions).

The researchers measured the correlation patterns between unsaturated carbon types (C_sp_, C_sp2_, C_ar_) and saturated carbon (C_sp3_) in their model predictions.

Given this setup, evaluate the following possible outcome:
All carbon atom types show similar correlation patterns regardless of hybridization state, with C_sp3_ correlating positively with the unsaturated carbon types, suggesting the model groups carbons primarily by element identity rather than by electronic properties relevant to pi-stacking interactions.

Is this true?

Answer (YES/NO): NO